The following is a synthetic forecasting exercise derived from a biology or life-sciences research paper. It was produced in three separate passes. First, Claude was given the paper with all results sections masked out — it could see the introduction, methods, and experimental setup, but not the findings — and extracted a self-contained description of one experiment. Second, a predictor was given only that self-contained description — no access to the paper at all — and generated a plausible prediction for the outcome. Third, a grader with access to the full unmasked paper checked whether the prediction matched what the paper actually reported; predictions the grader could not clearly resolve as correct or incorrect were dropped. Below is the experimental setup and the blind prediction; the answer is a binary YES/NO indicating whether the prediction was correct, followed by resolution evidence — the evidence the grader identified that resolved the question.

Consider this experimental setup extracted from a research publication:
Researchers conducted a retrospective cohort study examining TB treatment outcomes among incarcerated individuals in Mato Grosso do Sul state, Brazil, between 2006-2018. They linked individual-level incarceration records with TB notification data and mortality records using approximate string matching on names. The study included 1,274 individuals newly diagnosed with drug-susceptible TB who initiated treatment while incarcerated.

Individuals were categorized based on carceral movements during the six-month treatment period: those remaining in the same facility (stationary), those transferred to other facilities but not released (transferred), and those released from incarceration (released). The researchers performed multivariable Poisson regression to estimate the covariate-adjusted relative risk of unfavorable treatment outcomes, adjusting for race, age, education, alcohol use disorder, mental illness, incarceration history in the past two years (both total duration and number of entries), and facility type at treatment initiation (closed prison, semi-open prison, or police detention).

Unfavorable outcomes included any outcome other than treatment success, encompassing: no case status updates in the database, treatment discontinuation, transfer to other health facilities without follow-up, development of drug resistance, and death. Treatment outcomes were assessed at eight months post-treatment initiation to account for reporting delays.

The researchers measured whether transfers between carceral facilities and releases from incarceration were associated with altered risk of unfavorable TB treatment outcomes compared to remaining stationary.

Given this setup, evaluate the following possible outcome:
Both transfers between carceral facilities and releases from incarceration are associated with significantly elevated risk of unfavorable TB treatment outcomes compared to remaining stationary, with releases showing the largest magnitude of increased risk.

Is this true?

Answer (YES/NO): YES